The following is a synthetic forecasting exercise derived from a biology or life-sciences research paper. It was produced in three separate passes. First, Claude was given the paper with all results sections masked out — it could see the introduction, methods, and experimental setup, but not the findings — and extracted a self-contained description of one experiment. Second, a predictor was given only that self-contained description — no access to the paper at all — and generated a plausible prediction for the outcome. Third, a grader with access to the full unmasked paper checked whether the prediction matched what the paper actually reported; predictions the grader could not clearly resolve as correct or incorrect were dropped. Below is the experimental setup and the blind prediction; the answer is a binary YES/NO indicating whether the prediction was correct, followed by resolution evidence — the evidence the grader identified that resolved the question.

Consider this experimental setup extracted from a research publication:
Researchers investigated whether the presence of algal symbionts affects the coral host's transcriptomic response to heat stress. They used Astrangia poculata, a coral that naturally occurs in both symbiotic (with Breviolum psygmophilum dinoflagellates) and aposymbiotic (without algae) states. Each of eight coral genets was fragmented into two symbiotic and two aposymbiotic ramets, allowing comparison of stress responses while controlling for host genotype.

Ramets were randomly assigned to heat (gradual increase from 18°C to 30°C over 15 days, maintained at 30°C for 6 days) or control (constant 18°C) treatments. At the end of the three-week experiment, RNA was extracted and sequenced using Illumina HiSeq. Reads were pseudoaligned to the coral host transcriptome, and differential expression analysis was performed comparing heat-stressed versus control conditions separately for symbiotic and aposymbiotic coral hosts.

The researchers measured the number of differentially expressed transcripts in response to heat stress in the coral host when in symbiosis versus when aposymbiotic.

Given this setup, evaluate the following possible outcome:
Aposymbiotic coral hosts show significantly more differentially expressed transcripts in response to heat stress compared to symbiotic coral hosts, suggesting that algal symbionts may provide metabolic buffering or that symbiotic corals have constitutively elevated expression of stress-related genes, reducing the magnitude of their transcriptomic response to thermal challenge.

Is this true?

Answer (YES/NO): YES